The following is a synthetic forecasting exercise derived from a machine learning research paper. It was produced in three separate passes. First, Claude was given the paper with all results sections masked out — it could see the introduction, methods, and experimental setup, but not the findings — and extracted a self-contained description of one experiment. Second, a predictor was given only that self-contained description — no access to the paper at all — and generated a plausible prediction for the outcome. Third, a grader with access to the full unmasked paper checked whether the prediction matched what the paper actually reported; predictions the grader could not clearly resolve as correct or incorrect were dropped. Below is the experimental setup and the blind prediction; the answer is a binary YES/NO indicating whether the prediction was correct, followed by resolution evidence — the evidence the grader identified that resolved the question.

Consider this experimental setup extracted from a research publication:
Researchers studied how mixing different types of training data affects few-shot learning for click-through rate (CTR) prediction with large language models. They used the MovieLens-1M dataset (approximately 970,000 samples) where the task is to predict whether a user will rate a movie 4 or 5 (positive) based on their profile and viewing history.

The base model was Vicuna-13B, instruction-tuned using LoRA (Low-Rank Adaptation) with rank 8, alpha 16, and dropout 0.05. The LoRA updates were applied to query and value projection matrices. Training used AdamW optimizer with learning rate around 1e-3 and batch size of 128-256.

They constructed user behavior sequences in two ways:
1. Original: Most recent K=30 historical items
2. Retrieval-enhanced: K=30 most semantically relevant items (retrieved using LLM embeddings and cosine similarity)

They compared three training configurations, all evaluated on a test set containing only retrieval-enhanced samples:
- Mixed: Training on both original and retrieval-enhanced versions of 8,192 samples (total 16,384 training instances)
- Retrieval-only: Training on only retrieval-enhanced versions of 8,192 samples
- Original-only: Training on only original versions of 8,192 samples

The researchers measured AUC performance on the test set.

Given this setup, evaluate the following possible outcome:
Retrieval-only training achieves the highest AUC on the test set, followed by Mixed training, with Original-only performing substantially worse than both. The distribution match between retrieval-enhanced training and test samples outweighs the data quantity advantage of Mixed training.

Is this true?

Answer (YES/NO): NO